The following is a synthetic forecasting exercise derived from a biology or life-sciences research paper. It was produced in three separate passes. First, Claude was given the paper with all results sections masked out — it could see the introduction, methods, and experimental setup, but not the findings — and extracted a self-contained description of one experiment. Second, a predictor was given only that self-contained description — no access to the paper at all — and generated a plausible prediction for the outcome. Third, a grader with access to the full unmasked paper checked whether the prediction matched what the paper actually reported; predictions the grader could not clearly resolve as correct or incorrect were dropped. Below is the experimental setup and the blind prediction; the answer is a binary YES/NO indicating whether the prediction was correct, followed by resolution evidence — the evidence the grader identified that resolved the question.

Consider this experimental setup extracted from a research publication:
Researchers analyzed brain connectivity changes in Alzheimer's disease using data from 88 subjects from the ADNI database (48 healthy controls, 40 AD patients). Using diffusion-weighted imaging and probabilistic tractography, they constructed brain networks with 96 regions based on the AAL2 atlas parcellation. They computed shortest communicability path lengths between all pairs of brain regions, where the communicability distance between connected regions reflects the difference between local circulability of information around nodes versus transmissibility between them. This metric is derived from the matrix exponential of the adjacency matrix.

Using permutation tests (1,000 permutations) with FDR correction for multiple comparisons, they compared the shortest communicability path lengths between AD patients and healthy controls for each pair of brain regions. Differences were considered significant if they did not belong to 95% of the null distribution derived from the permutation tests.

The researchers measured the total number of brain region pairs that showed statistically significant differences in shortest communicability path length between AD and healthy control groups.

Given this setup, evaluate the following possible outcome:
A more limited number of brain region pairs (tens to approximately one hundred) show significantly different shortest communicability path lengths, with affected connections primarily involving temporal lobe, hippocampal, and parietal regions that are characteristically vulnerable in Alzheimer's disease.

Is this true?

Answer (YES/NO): NO